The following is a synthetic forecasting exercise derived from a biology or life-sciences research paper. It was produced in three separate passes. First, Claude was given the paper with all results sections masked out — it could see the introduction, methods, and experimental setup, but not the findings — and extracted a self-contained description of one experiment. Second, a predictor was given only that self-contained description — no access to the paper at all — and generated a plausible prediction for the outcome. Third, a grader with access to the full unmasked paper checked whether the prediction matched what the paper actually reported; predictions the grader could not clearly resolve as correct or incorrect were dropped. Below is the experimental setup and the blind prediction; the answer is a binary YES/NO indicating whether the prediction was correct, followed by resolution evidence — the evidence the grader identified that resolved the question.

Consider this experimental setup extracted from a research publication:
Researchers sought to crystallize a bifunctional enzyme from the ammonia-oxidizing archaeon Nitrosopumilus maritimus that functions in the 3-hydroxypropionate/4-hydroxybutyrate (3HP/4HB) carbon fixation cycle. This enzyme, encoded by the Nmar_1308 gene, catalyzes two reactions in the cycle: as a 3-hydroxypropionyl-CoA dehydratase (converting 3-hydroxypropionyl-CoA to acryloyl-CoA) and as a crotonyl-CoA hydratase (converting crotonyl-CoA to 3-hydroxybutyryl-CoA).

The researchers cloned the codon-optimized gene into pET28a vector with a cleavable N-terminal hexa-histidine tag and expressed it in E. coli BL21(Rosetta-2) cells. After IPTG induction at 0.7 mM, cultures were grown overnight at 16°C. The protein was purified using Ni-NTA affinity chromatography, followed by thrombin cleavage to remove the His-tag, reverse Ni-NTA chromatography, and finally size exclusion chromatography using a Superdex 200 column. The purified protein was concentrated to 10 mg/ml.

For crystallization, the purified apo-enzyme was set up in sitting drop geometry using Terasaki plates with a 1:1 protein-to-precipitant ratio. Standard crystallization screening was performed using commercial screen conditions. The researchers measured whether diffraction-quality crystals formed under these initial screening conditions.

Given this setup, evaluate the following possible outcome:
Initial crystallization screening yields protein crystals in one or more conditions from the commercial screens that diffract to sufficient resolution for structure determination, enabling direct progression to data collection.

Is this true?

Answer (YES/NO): NO